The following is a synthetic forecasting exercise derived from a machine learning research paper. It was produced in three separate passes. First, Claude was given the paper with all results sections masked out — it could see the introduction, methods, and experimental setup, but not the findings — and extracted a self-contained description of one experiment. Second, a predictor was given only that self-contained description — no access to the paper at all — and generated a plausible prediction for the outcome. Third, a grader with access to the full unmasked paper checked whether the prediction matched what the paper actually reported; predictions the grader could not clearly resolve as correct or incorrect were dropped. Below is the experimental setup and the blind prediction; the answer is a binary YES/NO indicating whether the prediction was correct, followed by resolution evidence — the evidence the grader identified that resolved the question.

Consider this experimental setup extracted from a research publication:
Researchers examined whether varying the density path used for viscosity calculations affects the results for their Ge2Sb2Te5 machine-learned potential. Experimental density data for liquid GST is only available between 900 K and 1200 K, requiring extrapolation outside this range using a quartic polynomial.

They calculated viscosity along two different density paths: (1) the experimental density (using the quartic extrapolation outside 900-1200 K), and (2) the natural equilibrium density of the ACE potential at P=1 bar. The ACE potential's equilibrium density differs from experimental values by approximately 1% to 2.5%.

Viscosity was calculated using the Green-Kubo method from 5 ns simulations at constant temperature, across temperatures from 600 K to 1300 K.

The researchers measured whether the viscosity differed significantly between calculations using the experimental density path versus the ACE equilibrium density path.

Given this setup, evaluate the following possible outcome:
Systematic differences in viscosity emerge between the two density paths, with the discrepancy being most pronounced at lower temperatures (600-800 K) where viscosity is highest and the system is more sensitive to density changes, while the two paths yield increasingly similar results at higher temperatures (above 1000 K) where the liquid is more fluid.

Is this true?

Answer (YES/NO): NO